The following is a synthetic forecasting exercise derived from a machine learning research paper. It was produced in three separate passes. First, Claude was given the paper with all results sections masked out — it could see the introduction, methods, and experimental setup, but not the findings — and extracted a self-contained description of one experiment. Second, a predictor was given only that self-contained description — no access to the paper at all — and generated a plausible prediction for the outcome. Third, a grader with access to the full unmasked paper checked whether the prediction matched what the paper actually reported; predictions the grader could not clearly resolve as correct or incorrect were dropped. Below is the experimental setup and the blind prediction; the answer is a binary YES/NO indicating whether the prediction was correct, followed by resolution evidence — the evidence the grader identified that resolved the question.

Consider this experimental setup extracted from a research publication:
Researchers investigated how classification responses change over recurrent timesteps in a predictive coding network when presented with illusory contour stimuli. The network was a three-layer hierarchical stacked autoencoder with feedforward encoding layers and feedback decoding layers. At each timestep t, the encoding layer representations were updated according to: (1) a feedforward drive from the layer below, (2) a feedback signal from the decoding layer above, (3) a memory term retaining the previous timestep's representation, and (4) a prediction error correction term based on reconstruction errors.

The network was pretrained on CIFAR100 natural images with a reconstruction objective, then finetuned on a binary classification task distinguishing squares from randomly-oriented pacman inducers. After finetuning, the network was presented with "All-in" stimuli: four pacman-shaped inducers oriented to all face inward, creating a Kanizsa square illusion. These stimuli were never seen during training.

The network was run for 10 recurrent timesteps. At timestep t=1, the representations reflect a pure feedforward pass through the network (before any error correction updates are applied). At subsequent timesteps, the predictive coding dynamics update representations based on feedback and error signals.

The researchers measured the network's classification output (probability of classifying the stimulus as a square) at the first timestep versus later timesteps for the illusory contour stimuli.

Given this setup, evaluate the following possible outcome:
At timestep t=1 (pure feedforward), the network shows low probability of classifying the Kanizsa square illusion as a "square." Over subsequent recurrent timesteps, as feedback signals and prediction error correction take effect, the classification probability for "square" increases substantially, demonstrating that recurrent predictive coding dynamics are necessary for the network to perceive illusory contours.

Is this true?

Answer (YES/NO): YES